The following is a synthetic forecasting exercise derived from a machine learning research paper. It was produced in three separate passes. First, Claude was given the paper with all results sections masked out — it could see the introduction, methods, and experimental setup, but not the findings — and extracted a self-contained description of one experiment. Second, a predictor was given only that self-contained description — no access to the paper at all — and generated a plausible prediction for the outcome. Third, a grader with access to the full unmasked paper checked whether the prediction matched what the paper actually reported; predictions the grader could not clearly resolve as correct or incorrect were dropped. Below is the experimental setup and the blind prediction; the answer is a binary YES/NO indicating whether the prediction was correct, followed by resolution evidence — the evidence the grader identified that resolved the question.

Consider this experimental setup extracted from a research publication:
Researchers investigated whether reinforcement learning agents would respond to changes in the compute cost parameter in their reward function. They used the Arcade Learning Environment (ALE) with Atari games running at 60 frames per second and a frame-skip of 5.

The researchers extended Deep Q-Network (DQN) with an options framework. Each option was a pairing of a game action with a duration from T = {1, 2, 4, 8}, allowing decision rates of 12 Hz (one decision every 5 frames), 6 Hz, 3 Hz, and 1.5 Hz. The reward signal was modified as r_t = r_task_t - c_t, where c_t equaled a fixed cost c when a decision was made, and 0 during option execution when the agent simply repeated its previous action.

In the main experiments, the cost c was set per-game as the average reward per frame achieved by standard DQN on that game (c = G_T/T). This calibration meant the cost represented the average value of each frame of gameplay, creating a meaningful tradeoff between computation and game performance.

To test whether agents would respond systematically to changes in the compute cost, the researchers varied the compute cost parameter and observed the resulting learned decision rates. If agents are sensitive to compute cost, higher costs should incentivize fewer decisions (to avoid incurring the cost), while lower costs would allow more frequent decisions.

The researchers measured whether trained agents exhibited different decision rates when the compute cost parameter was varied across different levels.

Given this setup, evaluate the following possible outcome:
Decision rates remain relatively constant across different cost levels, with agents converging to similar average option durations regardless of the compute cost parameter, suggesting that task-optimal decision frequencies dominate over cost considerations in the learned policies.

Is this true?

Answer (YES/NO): NO